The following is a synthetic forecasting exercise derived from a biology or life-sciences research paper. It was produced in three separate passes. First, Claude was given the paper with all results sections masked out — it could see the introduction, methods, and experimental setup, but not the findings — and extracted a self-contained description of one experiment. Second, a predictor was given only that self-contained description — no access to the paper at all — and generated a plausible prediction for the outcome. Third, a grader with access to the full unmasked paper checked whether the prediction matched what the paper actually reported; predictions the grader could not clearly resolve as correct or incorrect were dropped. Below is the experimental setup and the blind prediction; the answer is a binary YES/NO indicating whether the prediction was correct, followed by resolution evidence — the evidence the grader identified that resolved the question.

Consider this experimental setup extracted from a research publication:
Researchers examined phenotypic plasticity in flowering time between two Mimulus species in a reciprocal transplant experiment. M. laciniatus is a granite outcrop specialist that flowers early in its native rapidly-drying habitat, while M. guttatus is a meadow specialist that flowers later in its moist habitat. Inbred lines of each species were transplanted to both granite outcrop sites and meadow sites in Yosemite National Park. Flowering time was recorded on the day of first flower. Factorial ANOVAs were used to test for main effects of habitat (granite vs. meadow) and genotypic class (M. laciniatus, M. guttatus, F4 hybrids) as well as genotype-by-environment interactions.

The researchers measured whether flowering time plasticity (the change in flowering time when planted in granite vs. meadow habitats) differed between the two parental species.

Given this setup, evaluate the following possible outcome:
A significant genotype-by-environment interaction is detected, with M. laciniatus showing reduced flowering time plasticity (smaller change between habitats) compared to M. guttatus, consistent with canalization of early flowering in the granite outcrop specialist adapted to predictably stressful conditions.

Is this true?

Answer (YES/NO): NO